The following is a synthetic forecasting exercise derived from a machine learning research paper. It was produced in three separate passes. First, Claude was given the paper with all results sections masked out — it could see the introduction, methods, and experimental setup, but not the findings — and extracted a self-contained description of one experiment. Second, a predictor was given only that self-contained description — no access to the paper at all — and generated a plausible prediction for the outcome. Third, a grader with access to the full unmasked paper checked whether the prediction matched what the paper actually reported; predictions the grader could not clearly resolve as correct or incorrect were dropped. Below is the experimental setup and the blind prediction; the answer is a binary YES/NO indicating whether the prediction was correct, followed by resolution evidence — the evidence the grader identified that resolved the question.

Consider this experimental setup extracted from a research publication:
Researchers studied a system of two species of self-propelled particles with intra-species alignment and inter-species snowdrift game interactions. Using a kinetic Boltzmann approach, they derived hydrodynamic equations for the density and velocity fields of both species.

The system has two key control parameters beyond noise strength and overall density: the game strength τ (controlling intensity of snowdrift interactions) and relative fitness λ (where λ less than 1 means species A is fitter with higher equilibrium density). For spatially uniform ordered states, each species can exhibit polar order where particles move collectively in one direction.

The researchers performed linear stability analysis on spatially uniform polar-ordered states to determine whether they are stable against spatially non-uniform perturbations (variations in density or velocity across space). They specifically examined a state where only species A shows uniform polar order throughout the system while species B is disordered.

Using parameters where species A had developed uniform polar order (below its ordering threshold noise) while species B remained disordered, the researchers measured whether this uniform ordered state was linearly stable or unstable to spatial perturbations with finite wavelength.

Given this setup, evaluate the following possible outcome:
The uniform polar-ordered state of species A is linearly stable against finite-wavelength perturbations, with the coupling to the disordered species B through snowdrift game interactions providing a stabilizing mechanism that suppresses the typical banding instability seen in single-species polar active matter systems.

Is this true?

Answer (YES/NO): NO